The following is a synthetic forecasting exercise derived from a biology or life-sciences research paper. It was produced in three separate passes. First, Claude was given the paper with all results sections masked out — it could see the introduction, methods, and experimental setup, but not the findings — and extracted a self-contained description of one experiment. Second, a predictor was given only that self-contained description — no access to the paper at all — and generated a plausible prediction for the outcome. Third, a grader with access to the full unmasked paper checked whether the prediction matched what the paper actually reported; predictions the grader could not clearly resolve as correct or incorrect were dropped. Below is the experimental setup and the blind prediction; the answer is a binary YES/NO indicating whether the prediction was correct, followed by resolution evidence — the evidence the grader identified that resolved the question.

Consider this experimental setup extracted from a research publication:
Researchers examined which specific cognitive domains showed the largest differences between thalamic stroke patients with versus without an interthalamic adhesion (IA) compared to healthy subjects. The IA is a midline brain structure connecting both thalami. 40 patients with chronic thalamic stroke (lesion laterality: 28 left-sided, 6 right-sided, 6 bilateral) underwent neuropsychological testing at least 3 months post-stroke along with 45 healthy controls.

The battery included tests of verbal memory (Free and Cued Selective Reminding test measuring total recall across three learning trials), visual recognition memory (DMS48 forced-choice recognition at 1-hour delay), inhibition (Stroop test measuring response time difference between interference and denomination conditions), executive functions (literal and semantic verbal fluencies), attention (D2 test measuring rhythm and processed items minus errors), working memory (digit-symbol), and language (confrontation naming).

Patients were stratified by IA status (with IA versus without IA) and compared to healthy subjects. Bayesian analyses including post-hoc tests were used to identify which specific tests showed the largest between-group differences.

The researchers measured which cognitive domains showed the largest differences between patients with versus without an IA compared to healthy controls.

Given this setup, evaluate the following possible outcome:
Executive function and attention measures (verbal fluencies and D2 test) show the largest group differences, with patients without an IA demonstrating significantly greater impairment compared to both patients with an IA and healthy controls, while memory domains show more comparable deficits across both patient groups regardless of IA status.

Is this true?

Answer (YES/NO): NO